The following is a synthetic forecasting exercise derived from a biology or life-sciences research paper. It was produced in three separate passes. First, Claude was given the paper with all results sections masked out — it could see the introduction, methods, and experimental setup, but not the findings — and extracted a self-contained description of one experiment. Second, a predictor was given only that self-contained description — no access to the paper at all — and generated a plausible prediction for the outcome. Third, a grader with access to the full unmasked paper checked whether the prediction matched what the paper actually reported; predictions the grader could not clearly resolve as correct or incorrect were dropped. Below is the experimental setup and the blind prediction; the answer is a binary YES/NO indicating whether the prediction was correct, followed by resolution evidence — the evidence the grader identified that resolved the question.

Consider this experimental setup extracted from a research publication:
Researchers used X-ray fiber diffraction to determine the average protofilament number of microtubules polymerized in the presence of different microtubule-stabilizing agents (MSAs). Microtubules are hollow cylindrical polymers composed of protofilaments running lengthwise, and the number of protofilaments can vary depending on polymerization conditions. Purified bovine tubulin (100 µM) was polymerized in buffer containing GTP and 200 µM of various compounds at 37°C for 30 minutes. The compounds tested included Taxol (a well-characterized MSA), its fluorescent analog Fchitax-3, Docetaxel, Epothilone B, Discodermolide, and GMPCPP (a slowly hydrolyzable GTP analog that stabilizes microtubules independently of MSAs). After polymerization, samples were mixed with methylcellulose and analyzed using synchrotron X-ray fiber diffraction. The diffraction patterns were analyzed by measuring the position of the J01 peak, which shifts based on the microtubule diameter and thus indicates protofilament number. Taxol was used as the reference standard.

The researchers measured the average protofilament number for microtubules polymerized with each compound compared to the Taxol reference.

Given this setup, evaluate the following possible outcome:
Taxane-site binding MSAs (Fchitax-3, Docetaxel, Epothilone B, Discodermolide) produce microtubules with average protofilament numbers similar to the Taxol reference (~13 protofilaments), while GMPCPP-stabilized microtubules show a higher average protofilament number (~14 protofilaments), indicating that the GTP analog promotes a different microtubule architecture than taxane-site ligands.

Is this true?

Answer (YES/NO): NO